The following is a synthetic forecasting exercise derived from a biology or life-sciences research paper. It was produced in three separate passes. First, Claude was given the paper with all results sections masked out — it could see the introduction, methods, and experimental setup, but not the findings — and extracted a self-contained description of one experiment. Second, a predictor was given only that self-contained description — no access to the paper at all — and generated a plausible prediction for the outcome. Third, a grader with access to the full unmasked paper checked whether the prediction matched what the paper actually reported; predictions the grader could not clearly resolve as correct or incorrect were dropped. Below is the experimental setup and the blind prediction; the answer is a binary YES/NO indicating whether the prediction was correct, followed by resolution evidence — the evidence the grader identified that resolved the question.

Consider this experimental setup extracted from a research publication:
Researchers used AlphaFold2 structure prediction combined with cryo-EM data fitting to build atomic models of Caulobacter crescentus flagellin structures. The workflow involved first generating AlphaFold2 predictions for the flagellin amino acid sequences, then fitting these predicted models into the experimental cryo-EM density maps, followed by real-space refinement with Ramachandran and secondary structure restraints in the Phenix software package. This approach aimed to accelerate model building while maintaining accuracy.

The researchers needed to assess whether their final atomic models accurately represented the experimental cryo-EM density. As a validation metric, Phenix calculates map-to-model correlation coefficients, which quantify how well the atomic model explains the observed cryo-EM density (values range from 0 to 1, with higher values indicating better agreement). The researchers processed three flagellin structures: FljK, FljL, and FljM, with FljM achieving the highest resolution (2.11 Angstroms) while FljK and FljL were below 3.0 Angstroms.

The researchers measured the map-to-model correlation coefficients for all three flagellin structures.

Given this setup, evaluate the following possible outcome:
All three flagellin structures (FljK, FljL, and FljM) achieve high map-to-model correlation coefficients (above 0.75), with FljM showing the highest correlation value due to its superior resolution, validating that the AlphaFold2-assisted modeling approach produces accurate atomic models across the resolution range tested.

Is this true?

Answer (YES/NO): YES